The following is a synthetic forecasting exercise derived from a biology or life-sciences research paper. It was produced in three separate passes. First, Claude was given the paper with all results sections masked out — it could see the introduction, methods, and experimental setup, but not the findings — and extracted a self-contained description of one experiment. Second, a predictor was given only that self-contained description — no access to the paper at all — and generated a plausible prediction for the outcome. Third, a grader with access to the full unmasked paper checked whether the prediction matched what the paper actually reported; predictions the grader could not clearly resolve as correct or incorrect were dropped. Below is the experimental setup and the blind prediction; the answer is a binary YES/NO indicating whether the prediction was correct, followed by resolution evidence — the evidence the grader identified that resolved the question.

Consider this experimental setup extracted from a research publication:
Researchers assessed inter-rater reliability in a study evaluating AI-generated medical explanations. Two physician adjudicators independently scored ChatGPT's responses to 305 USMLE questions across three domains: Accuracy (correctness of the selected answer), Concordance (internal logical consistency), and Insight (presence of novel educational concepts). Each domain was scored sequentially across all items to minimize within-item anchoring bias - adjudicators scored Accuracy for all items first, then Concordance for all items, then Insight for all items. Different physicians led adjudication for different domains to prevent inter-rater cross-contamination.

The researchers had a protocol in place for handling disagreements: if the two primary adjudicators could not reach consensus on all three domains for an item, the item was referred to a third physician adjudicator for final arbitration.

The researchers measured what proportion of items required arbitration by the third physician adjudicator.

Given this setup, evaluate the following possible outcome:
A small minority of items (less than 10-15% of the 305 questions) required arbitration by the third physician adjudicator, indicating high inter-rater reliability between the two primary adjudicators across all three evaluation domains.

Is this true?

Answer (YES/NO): YES